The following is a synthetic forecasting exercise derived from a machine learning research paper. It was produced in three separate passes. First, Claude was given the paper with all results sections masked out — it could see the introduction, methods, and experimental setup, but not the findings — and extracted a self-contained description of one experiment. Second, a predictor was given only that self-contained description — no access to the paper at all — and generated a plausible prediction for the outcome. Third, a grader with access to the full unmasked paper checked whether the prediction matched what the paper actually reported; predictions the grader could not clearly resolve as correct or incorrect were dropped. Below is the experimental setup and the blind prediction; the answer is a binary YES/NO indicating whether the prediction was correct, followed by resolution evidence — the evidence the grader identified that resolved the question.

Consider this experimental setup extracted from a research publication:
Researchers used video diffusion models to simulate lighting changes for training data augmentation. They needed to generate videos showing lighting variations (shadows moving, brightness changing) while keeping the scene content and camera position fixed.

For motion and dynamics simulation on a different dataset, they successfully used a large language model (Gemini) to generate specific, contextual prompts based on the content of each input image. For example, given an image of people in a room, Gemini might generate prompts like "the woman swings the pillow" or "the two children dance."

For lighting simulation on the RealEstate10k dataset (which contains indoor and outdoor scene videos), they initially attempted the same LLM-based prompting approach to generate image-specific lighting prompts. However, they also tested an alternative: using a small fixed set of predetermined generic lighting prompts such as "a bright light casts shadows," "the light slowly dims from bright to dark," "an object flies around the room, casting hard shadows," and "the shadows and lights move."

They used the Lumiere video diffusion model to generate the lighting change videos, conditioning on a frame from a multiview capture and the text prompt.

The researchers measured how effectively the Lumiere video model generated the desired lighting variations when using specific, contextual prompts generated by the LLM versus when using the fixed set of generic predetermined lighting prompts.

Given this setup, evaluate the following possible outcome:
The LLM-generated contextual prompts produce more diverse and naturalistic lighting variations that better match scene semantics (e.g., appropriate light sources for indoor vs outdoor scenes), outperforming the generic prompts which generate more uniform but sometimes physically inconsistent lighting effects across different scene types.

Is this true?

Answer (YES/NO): NO